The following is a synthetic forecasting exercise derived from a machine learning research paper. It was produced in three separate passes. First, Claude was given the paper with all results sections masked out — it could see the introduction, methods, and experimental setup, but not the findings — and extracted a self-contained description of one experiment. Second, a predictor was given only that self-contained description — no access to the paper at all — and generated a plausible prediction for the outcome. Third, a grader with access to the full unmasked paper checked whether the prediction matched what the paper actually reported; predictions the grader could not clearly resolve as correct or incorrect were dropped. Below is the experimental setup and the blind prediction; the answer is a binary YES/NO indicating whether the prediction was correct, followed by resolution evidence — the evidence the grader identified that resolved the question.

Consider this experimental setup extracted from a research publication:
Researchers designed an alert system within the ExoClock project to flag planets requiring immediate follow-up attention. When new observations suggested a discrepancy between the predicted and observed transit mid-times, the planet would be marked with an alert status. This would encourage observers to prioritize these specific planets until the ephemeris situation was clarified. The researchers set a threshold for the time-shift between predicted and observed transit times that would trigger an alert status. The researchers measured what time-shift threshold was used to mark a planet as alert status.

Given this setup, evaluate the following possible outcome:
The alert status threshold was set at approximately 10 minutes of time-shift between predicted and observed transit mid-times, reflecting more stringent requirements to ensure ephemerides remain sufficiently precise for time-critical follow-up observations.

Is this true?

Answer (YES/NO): YES